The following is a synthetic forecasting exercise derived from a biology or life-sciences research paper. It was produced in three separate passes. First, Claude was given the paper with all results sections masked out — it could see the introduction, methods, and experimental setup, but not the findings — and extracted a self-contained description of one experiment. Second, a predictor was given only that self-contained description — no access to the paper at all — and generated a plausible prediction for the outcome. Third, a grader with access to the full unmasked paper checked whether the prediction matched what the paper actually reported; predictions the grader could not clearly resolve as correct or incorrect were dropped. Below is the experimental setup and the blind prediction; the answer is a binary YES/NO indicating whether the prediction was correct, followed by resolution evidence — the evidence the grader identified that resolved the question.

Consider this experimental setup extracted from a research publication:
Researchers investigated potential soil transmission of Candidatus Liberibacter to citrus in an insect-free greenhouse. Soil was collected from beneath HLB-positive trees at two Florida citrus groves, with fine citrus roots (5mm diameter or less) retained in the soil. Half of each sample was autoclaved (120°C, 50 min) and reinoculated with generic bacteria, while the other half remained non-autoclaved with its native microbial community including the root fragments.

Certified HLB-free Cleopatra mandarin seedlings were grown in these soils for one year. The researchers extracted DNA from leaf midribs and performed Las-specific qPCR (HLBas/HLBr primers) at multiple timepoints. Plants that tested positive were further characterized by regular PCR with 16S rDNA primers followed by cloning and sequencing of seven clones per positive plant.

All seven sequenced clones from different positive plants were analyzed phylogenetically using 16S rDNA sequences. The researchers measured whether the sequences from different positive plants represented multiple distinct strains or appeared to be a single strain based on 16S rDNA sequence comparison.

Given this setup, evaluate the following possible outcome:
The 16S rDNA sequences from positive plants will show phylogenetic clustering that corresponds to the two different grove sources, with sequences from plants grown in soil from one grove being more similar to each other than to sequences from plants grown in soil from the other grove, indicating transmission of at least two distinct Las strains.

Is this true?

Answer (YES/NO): NO